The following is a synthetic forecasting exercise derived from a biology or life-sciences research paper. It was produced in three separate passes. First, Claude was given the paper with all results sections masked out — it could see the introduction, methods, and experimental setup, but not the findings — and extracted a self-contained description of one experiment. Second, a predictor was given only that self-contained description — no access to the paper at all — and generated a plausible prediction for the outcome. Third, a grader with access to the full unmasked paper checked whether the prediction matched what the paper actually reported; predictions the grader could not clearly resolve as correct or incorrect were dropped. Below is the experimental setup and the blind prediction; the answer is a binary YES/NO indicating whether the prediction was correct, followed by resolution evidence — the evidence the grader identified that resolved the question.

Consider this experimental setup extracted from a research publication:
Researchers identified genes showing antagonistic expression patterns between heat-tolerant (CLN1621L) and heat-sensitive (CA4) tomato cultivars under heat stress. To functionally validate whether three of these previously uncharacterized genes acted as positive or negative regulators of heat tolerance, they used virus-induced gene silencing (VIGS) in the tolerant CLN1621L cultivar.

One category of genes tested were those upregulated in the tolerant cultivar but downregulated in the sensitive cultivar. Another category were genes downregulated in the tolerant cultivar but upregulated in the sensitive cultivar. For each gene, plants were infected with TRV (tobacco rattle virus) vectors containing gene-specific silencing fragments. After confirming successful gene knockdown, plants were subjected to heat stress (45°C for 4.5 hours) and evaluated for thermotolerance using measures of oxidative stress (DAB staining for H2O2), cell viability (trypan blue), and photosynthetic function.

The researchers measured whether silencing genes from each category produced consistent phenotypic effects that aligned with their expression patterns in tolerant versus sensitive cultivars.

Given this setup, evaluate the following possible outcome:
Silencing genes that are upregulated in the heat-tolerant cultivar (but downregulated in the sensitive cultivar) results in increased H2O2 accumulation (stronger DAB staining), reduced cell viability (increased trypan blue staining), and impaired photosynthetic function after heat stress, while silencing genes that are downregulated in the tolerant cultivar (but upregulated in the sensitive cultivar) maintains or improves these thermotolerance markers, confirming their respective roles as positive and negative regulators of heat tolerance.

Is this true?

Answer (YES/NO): YES